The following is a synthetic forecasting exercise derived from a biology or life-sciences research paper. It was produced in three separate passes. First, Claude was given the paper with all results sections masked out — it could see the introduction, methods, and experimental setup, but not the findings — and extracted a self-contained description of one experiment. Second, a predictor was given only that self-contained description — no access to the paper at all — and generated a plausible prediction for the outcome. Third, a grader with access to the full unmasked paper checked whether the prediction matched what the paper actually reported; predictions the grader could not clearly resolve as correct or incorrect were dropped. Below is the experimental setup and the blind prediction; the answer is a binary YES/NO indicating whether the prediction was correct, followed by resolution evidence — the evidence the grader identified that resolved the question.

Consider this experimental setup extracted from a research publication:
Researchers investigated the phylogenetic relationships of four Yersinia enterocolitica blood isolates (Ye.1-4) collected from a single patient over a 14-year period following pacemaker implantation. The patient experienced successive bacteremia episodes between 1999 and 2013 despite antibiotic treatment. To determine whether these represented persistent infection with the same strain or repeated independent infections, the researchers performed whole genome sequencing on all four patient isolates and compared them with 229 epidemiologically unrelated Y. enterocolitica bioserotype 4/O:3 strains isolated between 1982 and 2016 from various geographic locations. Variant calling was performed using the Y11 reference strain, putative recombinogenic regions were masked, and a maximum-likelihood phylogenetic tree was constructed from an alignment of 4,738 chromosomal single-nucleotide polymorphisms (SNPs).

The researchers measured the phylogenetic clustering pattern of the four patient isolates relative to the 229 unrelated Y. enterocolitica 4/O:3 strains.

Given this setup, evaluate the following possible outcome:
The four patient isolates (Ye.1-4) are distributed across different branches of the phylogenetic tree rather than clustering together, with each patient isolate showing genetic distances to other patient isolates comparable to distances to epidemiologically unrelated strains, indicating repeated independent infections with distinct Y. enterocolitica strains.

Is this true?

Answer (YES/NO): NO